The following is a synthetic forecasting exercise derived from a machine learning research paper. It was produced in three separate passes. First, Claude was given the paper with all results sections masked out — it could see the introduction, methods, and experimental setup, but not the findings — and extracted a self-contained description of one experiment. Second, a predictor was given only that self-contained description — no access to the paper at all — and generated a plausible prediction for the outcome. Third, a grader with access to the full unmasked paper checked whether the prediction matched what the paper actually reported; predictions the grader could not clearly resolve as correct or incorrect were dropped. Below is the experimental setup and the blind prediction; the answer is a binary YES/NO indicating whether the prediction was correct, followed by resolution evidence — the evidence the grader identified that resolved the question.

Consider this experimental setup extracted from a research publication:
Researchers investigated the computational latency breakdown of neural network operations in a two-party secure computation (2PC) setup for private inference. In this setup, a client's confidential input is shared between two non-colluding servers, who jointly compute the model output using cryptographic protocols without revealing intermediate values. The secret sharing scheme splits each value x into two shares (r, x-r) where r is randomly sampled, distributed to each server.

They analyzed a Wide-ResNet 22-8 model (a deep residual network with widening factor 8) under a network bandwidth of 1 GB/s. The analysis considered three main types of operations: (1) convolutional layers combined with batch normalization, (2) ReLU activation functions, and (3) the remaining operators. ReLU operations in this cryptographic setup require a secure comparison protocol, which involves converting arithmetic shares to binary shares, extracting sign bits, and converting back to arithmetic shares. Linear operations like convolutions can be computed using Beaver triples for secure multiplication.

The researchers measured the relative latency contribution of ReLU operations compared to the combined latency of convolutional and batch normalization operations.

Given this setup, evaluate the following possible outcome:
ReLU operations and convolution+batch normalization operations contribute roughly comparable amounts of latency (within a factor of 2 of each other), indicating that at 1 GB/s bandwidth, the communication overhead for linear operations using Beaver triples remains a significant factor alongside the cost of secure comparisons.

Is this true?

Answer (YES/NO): NO